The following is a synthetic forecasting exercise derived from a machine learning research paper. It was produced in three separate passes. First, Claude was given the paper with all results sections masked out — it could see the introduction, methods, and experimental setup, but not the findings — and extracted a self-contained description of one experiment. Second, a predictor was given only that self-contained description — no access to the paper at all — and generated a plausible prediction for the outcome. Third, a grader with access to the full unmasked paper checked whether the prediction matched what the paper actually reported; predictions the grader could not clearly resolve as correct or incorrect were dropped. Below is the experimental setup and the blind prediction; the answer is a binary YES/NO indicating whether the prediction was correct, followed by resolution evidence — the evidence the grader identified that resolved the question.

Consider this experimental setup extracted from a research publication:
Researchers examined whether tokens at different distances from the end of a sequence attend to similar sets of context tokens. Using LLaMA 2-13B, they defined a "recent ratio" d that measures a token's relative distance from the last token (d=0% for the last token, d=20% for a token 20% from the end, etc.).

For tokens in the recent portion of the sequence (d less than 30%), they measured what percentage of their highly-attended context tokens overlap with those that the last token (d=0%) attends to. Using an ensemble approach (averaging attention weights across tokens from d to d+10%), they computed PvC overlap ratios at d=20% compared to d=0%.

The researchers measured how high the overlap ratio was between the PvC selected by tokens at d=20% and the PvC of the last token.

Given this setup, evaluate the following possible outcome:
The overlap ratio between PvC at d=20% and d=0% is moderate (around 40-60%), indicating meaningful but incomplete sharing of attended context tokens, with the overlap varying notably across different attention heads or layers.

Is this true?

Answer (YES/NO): NO